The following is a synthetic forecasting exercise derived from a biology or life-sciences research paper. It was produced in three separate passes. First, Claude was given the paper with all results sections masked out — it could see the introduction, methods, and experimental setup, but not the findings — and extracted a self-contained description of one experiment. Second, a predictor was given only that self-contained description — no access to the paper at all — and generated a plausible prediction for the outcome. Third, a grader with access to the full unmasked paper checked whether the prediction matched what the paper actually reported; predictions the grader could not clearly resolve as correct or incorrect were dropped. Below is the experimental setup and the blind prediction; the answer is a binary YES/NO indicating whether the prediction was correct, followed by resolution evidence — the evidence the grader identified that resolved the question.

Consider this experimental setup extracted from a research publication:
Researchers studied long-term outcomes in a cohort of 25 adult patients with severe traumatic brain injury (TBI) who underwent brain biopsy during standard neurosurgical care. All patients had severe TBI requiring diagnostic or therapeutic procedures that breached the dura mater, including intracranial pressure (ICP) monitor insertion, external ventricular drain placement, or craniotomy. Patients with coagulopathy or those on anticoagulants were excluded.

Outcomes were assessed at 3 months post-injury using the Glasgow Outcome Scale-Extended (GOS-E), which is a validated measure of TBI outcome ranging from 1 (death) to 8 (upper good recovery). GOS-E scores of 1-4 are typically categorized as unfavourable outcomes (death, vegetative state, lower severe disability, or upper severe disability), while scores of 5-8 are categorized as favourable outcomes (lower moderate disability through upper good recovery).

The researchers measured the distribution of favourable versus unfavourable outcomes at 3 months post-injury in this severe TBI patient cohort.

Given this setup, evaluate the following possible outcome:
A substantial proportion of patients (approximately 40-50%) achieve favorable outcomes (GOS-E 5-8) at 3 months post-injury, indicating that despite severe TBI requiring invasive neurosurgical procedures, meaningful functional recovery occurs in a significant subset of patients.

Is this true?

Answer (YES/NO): NO